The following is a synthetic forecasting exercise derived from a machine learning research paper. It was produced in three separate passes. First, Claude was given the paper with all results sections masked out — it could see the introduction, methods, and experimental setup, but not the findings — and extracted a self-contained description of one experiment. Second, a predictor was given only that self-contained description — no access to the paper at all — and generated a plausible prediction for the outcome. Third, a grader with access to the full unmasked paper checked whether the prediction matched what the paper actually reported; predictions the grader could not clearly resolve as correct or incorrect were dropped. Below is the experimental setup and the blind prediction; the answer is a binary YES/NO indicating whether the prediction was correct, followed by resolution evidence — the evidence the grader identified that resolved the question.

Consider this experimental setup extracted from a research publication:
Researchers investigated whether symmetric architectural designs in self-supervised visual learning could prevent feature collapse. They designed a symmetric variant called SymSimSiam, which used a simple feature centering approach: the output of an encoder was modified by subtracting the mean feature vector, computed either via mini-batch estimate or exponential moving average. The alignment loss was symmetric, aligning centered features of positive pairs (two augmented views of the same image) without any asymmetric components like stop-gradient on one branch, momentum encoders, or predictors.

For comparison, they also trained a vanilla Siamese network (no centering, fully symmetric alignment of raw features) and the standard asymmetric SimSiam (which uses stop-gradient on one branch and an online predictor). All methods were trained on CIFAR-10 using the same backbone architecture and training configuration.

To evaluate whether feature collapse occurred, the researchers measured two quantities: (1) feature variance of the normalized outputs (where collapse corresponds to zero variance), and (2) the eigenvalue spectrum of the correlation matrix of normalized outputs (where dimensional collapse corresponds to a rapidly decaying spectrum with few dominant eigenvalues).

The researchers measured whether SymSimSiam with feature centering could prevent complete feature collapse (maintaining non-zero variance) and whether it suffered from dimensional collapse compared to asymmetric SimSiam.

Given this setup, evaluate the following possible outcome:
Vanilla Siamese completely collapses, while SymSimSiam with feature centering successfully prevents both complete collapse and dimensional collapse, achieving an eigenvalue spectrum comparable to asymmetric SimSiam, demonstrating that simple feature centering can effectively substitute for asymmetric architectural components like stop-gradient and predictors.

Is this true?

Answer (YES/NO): NO